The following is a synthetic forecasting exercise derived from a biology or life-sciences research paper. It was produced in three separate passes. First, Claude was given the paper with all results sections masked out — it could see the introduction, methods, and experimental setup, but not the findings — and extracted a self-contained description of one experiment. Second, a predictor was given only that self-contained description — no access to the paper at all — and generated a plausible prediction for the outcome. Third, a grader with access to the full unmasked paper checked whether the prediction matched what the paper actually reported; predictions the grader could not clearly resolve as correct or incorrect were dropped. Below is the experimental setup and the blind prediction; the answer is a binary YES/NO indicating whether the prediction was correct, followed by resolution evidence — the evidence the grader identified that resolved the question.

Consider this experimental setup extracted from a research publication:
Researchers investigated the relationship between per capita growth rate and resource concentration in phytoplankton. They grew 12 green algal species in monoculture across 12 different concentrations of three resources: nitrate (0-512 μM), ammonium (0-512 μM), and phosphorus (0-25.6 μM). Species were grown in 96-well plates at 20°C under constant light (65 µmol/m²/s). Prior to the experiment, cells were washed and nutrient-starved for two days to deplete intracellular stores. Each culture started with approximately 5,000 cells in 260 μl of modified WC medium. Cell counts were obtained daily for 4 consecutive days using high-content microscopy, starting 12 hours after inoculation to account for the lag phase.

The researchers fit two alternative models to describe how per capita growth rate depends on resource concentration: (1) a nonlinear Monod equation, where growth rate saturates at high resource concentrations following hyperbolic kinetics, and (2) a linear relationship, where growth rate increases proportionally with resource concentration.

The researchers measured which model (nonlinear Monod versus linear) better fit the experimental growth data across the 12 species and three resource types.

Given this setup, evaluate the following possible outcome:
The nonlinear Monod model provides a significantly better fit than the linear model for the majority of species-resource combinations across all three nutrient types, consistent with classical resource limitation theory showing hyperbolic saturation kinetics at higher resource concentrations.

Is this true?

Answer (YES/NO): YES